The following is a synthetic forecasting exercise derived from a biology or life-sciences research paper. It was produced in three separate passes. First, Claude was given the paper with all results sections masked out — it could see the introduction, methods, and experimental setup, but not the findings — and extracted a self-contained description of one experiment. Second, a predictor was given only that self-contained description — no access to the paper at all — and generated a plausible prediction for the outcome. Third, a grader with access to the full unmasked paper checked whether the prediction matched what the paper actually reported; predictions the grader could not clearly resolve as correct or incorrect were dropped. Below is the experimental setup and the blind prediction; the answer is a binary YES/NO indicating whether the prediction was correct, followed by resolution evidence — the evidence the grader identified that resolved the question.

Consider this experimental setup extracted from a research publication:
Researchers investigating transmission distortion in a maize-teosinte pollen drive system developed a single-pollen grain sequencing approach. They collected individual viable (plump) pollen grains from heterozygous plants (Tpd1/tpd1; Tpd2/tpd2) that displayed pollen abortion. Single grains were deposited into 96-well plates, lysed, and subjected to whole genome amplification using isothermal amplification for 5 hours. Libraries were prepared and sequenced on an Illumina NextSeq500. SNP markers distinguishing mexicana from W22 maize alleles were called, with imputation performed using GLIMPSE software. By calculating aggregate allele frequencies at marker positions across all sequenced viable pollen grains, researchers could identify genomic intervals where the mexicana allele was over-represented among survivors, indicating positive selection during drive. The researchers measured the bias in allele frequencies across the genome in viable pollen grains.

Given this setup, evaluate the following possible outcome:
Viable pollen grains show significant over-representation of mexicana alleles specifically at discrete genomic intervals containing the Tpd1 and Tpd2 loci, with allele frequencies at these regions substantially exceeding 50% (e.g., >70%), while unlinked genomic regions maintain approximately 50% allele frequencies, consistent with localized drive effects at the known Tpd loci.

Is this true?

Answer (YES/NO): NO